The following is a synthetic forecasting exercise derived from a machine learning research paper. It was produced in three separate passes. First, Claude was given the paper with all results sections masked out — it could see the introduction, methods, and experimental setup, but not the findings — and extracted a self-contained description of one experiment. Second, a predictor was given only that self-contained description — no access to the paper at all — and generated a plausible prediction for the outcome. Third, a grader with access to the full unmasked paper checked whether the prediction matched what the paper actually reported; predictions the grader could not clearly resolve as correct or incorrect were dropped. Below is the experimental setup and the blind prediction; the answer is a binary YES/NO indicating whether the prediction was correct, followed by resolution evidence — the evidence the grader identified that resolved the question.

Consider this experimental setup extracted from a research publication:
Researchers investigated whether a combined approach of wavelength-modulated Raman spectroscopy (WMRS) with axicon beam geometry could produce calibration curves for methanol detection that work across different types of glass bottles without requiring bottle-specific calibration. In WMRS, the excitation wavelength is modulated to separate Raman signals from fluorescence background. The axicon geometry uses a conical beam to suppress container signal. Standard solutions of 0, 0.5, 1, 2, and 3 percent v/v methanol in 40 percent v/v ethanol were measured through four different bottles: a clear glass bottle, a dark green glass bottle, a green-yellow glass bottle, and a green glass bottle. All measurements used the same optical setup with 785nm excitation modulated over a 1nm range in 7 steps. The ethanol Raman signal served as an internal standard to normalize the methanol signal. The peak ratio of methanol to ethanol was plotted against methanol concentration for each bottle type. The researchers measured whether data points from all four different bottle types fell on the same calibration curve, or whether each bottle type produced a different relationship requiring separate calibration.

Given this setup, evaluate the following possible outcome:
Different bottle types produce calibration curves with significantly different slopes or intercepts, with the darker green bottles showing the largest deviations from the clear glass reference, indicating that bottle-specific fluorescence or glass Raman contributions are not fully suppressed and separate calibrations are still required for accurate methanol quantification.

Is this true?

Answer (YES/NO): NO